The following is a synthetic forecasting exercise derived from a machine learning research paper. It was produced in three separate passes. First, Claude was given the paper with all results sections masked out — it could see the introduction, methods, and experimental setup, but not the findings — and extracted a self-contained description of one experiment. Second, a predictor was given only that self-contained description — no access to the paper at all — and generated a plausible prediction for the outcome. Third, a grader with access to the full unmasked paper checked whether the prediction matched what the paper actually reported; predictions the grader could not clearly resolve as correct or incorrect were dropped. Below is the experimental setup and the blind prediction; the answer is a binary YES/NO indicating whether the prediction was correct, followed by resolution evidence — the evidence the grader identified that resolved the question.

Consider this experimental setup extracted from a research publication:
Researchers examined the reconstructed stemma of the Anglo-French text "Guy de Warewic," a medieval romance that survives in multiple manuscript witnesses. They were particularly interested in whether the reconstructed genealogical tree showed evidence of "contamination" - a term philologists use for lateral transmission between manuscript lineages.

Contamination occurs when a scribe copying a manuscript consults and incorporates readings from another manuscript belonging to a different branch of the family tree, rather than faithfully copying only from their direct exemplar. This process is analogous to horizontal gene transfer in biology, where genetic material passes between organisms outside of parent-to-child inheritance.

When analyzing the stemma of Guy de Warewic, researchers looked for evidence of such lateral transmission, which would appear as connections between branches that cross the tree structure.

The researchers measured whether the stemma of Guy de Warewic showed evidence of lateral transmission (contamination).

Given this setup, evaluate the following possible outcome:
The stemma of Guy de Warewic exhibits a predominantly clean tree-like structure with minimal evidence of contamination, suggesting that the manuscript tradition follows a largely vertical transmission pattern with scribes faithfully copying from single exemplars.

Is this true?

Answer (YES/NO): NO